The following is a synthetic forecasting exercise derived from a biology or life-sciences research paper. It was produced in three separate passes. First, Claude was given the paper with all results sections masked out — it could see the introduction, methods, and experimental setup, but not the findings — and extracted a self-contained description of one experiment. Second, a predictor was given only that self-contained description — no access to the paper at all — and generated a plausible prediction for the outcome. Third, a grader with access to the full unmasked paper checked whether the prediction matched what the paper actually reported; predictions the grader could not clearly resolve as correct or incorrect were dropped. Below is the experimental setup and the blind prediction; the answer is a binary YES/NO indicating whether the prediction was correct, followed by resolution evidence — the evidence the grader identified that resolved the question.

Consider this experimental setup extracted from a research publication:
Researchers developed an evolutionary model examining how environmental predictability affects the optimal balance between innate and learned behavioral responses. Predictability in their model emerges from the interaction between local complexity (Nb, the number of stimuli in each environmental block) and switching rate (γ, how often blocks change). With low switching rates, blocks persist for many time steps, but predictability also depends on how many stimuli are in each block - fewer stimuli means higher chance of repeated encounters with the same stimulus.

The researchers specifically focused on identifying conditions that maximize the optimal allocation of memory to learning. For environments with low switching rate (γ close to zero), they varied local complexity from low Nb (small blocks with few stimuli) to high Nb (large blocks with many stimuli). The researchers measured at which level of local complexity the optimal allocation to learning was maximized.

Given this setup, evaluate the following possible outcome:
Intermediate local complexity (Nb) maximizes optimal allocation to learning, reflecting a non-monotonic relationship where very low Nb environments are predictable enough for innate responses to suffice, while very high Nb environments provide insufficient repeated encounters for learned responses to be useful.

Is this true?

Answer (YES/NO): YES